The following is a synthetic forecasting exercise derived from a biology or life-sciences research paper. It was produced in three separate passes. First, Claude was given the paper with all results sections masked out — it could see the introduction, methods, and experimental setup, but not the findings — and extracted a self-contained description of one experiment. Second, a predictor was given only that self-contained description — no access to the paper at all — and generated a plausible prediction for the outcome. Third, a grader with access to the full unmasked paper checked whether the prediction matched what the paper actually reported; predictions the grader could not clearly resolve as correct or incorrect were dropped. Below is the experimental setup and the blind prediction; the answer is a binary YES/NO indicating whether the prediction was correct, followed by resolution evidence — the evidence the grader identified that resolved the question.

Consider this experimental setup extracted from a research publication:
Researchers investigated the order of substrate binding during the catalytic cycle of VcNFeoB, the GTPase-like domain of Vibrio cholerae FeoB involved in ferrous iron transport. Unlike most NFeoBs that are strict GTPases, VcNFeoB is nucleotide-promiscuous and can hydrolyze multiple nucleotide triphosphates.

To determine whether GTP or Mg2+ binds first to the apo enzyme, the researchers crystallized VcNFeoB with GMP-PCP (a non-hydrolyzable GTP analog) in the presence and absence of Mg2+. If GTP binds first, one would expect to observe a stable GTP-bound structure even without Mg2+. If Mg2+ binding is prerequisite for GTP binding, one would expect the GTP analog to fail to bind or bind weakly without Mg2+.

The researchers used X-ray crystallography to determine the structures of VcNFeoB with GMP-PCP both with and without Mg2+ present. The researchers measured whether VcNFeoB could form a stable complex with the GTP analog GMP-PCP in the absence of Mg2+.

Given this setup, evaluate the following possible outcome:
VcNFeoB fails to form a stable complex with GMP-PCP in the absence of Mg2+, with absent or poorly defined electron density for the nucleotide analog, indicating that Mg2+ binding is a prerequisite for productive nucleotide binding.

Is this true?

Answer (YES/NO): NO